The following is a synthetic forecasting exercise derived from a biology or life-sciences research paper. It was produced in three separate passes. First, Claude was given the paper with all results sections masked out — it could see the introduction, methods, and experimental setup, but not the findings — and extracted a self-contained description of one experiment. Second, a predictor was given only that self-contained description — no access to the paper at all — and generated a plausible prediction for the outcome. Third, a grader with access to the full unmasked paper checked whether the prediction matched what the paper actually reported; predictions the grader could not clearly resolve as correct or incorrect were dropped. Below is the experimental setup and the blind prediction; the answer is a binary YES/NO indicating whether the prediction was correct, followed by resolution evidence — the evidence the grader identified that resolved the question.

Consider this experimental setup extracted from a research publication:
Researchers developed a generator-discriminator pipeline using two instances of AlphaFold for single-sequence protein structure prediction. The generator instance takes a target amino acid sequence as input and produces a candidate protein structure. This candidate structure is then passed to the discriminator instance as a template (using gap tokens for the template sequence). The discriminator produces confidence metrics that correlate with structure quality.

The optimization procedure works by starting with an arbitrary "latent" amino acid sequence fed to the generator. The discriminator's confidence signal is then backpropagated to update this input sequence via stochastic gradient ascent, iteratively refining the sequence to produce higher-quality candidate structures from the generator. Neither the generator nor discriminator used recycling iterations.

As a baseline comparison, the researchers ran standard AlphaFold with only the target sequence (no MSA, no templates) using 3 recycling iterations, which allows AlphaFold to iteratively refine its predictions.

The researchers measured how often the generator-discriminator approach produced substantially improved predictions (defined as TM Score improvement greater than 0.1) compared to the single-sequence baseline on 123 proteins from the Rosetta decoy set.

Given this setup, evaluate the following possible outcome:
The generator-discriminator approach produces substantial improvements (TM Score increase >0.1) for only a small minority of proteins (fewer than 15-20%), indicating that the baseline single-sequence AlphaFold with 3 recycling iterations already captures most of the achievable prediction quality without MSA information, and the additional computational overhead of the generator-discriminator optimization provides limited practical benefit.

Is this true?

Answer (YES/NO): NO